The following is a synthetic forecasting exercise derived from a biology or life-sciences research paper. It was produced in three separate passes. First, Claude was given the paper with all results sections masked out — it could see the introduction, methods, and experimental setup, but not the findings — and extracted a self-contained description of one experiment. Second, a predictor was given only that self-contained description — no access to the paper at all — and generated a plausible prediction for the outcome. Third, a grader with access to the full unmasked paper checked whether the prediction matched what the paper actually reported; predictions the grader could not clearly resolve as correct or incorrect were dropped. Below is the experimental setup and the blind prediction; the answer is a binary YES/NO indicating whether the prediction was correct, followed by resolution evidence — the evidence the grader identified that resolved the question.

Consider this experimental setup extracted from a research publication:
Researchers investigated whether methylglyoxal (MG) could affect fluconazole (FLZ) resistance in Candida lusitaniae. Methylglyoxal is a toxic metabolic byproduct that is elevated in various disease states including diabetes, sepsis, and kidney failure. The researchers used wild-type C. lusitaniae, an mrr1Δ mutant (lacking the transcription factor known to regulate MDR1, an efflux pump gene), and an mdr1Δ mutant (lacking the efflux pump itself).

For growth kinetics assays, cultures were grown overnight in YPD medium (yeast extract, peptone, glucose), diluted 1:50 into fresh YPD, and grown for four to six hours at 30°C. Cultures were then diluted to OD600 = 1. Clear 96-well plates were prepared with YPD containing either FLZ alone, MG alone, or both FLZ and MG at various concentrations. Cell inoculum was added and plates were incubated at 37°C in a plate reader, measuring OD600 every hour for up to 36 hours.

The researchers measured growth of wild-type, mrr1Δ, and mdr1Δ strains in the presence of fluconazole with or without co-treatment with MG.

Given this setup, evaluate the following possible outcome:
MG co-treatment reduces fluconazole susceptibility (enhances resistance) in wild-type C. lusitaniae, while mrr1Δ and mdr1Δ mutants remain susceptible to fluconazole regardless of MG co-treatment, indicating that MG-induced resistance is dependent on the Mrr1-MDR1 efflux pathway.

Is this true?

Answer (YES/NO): NO